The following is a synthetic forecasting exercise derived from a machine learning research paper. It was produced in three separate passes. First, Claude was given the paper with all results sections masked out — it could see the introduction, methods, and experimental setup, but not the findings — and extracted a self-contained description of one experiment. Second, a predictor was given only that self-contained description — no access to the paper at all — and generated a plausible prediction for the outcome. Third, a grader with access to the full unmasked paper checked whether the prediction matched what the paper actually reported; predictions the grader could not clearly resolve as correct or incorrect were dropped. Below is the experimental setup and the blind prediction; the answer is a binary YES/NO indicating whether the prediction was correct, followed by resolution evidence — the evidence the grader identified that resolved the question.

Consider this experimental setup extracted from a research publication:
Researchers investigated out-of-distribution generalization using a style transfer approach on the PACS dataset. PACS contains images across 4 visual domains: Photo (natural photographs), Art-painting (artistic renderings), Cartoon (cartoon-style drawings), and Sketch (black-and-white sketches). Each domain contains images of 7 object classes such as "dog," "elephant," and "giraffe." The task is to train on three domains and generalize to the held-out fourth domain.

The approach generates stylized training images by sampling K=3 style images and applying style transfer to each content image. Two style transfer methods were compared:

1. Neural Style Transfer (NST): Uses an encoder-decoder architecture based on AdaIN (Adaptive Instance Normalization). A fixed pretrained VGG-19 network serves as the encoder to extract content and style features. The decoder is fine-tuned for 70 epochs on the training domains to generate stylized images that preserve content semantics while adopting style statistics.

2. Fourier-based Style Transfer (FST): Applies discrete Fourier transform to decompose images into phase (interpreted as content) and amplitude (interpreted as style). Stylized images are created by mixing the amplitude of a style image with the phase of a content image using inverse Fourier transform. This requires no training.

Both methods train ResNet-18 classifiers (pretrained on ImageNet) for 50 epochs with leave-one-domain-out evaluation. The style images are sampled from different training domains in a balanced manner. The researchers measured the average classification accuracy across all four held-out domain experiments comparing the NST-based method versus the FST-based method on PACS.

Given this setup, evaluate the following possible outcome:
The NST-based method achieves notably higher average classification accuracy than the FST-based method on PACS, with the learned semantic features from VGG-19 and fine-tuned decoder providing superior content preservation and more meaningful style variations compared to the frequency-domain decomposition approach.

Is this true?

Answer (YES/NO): NO